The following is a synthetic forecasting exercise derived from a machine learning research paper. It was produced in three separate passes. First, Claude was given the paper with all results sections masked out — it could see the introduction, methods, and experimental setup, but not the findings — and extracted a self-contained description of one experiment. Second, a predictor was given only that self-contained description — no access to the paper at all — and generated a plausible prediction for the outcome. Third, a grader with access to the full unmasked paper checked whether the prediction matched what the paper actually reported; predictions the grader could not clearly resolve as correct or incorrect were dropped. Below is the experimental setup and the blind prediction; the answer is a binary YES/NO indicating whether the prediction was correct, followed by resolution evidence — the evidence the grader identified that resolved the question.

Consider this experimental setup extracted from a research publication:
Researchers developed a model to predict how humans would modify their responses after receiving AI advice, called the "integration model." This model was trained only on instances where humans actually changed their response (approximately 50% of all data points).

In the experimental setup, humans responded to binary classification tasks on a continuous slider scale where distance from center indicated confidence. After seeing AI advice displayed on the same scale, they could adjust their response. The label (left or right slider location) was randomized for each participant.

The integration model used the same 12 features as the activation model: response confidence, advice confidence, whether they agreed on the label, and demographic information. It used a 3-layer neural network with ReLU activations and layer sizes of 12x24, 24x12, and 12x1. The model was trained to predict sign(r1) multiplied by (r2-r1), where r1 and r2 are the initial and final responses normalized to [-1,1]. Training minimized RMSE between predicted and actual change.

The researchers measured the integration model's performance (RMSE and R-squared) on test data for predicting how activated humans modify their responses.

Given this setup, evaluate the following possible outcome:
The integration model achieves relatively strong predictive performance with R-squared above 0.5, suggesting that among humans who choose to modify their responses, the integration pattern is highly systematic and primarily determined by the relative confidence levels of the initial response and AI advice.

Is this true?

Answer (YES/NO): YES